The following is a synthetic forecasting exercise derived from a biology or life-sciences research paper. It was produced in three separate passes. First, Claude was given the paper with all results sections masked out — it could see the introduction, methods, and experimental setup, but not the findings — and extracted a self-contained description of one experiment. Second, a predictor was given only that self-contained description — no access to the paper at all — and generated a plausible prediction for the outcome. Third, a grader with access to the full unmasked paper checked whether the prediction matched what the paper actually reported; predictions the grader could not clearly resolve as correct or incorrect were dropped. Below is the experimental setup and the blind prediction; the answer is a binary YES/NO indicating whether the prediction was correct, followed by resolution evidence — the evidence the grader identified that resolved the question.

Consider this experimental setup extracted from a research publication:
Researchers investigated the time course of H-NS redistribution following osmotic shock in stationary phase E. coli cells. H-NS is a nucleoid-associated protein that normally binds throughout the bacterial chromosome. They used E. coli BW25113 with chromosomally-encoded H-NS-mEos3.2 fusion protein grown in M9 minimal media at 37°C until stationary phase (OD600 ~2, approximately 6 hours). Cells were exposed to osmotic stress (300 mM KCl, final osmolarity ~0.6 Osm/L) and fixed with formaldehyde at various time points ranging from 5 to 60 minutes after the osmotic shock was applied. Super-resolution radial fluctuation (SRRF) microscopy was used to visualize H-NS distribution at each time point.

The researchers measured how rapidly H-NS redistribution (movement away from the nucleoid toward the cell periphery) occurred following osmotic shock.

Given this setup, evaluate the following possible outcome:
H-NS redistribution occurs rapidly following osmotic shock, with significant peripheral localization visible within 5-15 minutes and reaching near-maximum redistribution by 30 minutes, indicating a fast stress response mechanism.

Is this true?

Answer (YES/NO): YES